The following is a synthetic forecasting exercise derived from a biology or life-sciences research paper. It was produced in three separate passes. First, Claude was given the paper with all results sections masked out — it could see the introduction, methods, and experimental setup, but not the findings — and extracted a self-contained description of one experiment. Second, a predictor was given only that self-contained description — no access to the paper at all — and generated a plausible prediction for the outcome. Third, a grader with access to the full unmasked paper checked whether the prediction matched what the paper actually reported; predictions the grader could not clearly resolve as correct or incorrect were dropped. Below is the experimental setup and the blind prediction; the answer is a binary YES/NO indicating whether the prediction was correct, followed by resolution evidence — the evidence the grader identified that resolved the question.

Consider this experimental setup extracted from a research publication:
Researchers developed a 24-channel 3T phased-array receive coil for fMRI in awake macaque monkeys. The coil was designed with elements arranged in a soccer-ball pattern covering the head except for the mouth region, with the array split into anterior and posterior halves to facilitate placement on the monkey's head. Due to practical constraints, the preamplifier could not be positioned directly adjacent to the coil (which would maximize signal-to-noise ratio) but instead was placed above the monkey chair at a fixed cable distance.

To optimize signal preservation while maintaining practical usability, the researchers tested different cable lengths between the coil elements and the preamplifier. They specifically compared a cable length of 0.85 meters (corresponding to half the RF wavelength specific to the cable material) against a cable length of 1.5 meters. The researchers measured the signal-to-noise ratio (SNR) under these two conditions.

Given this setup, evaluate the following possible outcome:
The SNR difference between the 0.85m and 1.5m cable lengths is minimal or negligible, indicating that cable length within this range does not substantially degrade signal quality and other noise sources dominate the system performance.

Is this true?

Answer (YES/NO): NO